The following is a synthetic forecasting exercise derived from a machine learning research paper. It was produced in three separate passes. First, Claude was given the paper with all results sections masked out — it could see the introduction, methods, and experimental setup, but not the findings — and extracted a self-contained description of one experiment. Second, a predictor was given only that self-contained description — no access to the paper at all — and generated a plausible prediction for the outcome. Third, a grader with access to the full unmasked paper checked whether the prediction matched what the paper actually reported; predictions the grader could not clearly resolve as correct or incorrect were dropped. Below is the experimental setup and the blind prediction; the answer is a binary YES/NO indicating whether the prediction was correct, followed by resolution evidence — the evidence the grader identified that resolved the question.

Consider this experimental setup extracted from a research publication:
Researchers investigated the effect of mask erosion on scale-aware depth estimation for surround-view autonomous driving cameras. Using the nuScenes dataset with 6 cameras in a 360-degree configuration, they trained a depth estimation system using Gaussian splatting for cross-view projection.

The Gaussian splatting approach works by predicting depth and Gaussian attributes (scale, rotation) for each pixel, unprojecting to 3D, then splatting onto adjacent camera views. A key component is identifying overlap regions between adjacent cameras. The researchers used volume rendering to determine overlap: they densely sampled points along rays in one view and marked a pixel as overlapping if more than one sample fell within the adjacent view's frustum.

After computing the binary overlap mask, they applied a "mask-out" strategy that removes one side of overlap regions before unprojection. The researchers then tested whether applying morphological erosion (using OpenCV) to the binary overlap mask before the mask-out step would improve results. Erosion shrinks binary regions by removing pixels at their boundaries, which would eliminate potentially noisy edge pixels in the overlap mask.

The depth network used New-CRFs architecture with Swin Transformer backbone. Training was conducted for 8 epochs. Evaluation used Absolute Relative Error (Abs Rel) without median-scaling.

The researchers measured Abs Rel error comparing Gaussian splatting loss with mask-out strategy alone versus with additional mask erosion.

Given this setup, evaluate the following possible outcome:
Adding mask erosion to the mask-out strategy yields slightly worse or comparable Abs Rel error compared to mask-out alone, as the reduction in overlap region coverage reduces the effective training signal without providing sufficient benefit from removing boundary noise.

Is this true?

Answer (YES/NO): NO